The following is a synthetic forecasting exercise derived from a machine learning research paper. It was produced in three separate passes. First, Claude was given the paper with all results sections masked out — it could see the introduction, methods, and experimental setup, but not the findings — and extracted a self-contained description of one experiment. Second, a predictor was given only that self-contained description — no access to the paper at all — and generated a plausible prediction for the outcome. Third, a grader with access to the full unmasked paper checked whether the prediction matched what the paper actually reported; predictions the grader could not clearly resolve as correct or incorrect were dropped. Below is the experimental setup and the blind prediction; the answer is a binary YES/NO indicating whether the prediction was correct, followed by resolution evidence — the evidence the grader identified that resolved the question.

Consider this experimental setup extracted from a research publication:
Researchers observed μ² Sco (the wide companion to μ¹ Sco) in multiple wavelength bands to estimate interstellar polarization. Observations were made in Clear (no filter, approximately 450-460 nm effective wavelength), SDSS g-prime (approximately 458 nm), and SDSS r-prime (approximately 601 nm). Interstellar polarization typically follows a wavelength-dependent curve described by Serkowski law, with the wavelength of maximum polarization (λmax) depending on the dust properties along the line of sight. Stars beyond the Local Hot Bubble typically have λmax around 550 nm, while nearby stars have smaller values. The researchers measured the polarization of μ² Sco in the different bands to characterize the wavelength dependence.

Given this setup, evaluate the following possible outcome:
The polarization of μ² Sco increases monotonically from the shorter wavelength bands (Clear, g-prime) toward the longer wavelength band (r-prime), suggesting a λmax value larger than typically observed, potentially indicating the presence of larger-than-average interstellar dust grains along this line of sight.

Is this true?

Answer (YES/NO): YES